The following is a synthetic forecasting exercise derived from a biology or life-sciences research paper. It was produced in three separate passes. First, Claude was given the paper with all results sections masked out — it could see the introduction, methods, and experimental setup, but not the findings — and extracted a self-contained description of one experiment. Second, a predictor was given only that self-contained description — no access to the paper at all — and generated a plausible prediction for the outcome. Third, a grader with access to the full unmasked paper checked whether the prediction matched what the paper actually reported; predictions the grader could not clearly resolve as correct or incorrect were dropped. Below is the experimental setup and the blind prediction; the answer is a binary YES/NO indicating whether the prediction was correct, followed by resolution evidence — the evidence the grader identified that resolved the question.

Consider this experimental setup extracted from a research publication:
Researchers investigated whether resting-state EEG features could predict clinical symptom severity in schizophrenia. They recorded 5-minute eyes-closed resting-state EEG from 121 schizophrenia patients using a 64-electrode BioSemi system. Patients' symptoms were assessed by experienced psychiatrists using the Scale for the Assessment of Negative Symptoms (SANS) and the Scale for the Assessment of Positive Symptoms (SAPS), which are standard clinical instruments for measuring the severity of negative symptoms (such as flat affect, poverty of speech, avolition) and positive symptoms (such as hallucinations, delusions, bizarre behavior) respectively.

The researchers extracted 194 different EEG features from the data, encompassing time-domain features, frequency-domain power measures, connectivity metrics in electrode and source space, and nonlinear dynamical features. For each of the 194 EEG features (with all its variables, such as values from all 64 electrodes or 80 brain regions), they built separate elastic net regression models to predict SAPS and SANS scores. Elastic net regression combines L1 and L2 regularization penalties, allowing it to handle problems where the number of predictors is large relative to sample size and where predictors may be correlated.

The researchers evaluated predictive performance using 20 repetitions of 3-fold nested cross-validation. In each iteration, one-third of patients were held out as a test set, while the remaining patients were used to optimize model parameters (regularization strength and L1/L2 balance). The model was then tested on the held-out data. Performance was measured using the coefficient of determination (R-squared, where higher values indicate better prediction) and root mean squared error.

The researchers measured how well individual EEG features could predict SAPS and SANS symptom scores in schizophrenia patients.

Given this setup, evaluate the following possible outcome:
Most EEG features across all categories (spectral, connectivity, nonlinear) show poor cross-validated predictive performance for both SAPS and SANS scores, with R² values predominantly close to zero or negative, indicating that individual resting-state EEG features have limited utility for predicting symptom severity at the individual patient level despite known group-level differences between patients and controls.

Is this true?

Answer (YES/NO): YES